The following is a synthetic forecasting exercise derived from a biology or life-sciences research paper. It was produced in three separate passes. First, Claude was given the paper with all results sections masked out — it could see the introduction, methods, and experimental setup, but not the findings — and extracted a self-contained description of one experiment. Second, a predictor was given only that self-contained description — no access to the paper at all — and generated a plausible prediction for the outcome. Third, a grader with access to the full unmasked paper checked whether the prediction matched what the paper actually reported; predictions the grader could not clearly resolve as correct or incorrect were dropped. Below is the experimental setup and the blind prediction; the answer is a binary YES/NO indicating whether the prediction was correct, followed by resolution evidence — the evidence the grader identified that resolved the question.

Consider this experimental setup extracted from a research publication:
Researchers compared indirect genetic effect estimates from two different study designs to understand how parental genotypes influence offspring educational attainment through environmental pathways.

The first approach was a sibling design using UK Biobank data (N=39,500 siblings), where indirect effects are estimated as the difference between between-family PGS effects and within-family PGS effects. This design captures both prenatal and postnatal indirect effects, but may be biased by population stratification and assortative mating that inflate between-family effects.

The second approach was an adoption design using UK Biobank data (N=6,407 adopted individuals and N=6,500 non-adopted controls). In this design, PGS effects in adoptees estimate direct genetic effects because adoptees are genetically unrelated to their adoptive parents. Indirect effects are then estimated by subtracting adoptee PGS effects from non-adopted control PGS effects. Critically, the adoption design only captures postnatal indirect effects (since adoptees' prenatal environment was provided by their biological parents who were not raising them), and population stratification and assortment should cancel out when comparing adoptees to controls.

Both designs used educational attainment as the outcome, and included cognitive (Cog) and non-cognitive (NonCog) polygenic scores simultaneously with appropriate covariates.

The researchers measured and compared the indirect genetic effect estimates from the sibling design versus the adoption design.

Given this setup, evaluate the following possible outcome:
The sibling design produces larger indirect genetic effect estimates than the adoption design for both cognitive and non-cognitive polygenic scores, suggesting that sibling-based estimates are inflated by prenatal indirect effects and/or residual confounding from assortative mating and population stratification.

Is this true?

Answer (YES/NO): YES